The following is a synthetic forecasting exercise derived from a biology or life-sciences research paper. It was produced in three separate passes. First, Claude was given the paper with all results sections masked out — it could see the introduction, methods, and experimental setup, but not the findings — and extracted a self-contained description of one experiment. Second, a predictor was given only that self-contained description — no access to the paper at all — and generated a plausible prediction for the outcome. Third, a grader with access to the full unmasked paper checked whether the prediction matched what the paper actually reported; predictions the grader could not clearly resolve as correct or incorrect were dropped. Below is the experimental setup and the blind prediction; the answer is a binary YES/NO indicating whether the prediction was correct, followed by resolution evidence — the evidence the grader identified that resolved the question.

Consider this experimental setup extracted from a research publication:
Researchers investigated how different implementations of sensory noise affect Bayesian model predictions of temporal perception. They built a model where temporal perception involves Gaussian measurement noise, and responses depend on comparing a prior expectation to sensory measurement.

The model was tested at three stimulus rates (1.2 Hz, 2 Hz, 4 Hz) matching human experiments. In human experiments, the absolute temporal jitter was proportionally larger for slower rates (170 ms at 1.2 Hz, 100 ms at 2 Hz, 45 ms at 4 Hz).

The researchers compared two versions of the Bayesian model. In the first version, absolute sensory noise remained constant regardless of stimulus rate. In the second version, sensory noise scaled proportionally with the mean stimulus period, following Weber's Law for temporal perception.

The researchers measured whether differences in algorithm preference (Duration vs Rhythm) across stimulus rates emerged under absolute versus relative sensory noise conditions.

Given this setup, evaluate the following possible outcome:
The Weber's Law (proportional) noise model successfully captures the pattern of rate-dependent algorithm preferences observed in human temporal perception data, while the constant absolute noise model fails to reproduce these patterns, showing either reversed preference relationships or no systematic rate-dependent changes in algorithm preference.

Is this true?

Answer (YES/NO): NO